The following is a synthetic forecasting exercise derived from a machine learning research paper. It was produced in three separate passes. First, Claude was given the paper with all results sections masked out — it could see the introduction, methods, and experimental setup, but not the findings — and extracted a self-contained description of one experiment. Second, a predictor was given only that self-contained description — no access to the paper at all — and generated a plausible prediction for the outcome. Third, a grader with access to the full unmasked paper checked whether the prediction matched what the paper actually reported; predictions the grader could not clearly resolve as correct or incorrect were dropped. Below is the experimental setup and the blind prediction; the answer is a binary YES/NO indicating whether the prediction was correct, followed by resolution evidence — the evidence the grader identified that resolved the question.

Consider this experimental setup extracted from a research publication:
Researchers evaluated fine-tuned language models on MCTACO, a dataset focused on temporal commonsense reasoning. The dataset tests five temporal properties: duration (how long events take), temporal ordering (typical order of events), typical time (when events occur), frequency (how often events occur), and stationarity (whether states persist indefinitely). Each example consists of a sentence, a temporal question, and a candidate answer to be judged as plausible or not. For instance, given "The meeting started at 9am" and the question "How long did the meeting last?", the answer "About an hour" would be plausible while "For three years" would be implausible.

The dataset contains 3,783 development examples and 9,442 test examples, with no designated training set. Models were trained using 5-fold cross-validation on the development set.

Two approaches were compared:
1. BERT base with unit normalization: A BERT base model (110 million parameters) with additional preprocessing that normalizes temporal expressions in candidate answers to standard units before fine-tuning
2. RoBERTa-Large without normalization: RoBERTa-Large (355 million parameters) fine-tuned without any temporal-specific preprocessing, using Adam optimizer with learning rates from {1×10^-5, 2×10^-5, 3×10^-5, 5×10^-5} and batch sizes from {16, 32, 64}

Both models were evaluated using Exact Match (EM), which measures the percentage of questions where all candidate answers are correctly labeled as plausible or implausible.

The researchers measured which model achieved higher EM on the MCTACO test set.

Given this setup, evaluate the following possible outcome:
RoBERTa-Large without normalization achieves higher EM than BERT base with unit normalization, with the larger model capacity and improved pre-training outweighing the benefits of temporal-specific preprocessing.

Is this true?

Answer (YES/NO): YES